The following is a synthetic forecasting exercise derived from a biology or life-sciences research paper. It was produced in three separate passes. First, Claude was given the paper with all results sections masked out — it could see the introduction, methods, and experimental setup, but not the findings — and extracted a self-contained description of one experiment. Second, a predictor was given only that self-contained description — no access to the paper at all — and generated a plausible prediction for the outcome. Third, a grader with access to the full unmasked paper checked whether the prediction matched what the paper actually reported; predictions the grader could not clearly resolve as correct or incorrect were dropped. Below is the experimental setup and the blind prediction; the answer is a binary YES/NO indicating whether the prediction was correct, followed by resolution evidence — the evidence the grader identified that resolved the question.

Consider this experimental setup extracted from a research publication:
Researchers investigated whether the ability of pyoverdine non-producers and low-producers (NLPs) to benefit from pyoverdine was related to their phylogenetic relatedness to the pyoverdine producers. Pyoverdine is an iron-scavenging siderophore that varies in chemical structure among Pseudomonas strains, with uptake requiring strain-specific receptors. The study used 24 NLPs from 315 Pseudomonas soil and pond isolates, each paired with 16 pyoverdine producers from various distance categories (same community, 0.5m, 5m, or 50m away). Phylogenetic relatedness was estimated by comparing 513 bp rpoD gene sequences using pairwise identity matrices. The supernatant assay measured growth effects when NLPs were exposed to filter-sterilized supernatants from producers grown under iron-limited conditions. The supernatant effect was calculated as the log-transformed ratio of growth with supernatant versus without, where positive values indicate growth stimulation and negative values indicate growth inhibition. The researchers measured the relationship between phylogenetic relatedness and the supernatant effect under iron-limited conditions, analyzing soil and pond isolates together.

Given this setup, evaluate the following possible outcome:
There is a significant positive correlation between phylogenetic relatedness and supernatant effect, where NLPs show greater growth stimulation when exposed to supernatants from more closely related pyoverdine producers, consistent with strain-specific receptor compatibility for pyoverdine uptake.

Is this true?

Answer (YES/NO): YES